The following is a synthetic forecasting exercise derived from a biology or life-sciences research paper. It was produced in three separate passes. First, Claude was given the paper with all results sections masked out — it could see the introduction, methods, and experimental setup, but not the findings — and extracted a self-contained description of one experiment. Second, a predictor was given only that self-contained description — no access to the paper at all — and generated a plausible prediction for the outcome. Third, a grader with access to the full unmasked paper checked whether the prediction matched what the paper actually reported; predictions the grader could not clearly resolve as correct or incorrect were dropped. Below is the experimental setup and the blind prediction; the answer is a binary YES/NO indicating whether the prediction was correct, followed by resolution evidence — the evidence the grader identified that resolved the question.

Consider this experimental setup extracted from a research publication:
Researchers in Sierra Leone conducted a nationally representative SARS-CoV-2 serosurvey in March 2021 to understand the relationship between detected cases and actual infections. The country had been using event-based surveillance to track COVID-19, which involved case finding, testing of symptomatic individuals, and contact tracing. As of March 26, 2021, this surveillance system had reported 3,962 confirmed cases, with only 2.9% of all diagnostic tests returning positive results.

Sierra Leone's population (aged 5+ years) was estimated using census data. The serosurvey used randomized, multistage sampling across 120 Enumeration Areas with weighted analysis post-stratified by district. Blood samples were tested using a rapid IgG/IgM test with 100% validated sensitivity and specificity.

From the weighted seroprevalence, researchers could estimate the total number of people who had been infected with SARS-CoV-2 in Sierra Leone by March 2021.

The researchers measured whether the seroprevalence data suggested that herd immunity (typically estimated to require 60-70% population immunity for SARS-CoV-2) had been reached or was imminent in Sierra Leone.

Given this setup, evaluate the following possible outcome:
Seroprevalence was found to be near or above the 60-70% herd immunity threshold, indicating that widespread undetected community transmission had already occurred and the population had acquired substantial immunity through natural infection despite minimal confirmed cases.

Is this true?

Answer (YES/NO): NO